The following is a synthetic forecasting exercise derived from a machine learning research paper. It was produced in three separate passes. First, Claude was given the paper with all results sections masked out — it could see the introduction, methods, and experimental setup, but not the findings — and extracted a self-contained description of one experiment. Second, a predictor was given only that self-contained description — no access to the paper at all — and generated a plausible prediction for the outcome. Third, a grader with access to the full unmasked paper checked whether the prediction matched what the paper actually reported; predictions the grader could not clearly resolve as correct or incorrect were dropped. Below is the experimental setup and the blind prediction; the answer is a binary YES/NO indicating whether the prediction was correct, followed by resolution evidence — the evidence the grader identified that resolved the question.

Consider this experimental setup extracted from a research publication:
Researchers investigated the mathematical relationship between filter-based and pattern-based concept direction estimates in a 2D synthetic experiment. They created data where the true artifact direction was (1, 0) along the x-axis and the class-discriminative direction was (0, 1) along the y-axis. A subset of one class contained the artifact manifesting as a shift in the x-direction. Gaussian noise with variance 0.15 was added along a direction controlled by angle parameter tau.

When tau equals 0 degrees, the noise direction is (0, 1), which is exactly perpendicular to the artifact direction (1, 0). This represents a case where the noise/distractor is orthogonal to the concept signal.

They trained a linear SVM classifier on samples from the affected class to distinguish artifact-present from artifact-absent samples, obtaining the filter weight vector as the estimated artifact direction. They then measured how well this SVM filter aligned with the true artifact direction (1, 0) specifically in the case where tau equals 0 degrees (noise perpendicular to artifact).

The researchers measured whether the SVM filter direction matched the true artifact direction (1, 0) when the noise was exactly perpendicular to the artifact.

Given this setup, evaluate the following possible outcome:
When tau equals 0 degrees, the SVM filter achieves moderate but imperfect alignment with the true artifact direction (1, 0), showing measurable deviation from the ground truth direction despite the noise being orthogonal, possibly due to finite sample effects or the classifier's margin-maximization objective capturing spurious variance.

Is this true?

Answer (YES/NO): NO